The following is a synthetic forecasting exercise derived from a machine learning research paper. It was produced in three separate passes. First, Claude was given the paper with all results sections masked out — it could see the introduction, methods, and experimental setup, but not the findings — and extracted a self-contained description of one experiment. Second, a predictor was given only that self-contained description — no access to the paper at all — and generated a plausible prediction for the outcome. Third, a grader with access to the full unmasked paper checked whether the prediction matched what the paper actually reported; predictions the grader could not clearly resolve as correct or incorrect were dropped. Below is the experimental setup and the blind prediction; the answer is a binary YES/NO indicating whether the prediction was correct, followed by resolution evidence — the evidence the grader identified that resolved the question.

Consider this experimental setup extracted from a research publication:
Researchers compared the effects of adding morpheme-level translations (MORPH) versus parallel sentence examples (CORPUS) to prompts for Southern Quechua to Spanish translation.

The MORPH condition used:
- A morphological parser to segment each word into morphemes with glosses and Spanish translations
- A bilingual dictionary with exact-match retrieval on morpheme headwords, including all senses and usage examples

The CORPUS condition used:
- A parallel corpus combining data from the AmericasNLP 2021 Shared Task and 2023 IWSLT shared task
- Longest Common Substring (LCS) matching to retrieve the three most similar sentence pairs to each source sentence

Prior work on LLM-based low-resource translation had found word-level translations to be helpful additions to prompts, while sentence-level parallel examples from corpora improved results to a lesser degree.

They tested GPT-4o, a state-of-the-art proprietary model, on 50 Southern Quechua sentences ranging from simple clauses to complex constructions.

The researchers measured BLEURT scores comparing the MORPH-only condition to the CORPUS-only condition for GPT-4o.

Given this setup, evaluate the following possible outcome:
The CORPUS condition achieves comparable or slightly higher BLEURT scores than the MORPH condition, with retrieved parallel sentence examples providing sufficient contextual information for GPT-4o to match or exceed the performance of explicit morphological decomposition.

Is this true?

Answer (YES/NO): YES